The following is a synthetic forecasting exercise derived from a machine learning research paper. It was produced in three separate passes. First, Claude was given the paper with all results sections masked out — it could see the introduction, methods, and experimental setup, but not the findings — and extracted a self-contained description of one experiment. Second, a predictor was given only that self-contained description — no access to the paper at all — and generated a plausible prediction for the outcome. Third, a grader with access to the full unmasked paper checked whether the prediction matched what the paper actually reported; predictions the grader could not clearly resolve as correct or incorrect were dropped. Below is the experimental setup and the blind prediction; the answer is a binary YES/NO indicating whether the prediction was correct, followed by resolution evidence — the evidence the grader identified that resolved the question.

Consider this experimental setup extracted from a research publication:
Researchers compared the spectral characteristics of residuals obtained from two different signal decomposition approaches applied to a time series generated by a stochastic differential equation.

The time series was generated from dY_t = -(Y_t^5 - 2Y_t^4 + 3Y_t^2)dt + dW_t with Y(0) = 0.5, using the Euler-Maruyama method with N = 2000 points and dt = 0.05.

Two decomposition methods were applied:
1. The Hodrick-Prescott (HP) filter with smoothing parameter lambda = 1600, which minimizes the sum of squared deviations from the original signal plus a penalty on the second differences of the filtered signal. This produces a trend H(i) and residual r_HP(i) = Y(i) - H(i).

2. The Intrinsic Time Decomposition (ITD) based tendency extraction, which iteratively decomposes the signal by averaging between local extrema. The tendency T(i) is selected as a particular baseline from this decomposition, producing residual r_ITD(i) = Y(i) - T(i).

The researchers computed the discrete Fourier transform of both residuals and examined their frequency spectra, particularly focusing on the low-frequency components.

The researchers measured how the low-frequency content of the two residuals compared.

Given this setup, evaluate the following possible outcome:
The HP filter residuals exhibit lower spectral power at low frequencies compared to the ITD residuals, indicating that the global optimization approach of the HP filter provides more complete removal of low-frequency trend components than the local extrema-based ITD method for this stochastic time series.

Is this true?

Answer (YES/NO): YES